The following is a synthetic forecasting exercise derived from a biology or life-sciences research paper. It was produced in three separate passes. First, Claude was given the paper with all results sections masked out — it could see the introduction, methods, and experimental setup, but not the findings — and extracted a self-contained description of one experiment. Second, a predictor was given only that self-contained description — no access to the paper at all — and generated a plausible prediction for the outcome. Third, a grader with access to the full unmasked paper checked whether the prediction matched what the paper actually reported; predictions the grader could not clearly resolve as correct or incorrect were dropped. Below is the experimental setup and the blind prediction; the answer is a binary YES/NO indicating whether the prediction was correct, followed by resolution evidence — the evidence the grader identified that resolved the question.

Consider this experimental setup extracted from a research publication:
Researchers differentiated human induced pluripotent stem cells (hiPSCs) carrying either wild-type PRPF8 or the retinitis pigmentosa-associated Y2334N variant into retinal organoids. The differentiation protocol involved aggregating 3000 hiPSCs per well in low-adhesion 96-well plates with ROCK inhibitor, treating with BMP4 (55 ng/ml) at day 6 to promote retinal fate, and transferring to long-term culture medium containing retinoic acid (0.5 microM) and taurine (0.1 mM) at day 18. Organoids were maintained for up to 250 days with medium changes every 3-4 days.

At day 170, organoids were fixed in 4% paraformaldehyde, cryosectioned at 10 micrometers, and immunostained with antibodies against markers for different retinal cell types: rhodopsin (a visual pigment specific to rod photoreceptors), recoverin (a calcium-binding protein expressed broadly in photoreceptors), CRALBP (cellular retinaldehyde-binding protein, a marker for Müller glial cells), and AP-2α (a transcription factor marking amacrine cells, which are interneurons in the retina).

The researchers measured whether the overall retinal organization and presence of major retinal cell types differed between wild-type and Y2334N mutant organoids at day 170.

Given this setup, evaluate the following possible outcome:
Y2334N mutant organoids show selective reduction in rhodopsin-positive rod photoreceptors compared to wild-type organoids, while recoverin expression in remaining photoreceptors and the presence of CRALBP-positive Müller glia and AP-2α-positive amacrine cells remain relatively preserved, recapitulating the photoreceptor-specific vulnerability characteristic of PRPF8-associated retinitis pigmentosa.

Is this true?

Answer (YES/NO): NO